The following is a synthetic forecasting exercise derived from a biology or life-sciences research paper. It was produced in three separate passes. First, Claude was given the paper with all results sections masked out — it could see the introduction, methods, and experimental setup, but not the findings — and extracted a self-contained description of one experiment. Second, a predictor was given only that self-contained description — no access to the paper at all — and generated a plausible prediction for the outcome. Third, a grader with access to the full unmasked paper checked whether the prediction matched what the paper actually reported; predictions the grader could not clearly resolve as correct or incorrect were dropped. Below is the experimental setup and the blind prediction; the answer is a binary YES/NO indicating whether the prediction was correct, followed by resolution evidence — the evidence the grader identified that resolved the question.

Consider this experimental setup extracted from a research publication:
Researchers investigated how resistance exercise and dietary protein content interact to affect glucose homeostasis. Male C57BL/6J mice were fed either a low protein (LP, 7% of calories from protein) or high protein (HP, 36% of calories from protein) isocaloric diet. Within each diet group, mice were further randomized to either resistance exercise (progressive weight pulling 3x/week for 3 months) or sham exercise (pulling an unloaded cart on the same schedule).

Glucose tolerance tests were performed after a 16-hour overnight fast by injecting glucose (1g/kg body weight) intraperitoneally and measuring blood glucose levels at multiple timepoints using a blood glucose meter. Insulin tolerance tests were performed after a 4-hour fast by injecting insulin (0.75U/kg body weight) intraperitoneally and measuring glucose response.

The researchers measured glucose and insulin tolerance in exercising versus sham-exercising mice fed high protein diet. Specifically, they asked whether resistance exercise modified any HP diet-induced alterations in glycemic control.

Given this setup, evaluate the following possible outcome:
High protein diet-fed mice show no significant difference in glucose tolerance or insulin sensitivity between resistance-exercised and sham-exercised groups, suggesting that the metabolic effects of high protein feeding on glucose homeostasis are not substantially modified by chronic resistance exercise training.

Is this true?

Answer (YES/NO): YES